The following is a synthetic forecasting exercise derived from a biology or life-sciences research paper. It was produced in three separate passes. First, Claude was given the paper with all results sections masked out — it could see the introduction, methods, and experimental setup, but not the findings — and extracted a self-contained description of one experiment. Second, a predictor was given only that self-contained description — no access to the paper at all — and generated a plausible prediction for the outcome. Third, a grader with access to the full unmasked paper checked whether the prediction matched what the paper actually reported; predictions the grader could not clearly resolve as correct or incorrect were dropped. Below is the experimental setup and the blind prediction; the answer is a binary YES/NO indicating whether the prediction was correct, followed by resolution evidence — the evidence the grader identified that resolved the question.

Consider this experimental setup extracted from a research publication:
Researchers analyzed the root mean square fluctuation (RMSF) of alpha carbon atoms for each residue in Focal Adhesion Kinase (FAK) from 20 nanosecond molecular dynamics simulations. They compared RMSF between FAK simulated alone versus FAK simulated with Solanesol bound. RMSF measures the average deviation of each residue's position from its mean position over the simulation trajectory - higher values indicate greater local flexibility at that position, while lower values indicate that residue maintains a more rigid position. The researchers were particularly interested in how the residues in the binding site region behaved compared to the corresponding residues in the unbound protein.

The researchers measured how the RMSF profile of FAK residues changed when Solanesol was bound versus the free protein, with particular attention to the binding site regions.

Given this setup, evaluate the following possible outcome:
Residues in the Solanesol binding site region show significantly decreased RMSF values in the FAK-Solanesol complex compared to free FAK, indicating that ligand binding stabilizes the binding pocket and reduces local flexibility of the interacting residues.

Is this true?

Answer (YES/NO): YES